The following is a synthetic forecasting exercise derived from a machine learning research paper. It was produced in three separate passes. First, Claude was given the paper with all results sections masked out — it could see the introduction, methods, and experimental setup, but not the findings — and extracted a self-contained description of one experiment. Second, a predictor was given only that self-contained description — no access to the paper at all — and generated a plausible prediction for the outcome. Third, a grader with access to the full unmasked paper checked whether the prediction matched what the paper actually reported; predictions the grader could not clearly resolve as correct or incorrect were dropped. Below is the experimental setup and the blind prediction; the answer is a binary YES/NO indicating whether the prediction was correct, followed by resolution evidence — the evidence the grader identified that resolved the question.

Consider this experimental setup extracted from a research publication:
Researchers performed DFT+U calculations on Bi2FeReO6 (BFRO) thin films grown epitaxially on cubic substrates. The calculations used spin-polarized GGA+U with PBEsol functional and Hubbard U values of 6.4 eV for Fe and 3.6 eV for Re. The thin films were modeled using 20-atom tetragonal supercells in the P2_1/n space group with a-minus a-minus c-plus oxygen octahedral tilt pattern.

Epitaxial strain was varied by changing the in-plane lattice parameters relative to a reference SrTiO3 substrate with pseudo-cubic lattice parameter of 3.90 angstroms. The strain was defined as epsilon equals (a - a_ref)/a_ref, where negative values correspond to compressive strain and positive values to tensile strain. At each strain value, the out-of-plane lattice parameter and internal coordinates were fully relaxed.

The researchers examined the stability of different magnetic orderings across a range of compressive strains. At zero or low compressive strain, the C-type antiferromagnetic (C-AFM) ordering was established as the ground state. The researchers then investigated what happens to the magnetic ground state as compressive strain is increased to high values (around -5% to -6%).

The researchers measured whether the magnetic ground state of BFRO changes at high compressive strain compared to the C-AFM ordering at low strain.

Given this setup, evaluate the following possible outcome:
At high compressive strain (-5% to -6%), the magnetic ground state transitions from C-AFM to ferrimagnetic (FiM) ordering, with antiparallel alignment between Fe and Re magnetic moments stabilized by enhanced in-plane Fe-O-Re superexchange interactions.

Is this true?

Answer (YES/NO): NO